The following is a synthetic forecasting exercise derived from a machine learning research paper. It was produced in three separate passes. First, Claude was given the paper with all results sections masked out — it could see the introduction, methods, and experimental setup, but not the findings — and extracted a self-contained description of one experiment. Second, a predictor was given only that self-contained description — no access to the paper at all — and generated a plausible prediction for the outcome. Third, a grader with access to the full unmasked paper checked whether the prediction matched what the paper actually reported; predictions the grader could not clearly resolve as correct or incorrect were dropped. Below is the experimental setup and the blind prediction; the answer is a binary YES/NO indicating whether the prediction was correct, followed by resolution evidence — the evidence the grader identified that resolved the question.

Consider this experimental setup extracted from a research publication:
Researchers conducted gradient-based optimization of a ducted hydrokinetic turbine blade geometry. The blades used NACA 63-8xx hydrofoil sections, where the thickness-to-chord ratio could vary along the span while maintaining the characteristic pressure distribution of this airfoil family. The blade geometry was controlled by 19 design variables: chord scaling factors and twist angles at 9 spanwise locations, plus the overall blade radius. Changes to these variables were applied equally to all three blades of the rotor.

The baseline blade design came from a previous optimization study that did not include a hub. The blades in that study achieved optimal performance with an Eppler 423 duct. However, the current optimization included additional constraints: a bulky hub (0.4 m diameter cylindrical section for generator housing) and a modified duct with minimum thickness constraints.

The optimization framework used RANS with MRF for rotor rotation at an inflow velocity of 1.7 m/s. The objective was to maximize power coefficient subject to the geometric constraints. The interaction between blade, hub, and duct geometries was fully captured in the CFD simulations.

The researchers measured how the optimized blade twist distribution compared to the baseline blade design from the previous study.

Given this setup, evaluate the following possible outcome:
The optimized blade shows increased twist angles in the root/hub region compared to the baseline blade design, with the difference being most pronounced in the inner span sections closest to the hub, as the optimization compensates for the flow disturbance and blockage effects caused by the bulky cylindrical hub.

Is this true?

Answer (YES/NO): YES